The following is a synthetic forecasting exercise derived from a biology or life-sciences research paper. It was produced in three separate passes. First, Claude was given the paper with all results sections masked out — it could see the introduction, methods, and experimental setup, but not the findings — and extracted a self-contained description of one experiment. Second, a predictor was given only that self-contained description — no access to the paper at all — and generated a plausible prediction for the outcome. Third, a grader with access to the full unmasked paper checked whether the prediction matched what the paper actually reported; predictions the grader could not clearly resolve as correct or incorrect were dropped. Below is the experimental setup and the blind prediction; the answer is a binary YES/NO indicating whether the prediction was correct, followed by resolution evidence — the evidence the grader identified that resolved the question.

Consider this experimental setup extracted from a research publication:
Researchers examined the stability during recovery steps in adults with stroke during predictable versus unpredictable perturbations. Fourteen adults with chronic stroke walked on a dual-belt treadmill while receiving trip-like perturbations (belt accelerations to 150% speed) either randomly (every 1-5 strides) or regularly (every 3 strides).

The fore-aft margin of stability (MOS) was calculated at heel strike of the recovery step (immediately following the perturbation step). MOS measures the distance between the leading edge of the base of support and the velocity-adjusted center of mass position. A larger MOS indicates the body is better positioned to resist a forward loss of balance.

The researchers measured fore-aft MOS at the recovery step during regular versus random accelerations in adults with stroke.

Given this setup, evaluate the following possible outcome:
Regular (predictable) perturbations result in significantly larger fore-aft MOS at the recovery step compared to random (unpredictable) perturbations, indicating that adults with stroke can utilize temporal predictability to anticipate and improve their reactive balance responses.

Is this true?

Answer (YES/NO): YES